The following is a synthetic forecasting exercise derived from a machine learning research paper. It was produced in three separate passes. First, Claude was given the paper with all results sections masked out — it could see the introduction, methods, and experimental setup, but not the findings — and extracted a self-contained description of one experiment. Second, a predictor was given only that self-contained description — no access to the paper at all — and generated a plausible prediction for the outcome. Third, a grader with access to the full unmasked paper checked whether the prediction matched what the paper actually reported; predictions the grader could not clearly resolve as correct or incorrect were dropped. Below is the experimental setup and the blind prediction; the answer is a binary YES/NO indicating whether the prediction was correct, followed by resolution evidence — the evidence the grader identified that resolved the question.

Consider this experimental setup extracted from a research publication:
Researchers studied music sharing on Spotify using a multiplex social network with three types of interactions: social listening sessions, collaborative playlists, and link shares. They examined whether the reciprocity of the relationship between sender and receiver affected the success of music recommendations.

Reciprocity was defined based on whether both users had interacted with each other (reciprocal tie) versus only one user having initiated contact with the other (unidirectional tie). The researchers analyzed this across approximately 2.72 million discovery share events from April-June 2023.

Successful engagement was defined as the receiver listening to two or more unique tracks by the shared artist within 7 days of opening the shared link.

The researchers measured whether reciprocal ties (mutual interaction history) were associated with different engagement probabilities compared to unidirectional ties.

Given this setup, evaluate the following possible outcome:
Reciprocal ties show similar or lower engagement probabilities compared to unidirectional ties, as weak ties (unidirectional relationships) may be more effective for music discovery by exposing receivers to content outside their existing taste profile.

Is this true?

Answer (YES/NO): NO